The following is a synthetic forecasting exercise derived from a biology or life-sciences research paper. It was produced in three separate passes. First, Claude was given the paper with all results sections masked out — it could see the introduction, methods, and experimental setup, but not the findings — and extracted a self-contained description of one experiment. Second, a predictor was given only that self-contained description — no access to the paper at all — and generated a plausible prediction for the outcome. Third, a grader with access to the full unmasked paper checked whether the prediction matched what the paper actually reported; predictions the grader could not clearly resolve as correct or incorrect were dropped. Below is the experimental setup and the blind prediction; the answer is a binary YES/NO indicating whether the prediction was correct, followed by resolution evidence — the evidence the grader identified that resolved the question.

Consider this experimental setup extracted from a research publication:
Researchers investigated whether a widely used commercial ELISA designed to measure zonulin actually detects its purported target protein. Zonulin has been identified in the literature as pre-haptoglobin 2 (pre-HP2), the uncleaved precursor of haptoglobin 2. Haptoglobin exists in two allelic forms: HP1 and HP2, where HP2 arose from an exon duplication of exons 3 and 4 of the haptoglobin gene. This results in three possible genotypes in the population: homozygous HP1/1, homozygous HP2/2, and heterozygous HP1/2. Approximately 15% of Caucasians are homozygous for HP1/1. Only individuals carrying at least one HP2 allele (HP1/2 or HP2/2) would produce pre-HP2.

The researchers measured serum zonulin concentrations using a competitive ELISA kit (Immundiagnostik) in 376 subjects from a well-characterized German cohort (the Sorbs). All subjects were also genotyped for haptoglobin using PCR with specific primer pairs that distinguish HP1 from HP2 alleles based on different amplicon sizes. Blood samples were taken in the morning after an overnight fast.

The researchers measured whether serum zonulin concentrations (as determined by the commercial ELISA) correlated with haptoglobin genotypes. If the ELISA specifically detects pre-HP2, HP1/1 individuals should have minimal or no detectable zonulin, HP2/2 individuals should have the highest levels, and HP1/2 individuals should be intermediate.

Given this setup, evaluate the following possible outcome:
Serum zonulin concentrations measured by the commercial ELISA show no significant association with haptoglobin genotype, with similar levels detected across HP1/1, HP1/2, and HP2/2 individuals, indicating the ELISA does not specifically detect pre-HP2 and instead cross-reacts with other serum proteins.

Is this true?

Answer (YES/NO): YES